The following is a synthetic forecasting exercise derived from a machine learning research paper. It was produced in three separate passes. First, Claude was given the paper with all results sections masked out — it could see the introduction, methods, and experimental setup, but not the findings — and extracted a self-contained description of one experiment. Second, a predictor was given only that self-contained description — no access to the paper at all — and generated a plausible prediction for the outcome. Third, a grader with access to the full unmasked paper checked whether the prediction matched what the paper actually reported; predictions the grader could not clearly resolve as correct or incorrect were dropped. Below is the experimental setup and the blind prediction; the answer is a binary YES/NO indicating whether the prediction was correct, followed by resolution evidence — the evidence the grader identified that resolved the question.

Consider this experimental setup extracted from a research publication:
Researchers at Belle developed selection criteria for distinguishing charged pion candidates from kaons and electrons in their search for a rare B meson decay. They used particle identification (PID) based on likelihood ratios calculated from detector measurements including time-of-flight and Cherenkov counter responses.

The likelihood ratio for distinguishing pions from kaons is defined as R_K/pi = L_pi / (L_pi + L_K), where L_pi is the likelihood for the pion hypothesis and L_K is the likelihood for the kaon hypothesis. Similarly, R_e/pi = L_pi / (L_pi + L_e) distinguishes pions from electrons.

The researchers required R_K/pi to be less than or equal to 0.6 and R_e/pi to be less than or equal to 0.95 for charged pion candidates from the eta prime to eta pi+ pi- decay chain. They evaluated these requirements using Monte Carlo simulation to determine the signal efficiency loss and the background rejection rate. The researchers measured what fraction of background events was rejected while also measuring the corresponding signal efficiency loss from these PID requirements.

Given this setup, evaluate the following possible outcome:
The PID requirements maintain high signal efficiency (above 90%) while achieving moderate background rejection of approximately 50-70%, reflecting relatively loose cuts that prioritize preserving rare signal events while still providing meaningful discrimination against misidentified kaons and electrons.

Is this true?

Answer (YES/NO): NO